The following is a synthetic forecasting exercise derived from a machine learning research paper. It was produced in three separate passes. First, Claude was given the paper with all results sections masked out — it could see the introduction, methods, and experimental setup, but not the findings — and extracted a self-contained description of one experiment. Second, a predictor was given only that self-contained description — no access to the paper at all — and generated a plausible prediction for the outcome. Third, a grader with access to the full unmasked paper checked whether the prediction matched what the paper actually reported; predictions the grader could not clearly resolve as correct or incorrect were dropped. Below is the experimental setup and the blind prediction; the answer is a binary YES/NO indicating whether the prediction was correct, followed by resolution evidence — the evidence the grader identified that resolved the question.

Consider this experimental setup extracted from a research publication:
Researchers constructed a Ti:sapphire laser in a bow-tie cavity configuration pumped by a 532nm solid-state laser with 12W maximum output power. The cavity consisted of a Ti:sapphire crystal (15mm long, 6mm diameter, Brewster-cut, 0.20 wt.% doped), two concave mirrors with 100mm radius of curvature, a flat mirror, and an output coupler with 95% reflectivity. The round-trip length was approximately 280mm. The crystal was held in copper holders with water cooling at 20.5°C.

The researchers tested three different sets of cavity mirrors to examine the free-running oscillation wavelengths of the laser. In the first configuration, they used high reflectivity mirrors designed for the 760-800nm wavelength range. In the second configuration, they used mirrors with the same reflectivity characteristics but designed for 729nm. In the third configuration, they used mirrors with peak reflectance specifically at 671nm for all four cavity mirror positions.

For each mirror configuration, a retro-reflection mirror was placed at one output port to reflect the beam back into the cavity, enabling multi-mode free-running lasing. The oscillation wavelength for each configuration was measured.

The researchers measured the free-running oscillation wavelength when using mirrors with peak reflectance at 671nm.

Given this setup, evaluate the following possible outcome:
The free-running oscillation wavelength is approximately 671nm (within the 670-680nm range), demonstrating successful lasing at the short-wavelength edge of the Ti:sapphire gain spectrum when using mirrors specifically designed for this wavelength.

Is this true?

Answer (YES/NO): NO